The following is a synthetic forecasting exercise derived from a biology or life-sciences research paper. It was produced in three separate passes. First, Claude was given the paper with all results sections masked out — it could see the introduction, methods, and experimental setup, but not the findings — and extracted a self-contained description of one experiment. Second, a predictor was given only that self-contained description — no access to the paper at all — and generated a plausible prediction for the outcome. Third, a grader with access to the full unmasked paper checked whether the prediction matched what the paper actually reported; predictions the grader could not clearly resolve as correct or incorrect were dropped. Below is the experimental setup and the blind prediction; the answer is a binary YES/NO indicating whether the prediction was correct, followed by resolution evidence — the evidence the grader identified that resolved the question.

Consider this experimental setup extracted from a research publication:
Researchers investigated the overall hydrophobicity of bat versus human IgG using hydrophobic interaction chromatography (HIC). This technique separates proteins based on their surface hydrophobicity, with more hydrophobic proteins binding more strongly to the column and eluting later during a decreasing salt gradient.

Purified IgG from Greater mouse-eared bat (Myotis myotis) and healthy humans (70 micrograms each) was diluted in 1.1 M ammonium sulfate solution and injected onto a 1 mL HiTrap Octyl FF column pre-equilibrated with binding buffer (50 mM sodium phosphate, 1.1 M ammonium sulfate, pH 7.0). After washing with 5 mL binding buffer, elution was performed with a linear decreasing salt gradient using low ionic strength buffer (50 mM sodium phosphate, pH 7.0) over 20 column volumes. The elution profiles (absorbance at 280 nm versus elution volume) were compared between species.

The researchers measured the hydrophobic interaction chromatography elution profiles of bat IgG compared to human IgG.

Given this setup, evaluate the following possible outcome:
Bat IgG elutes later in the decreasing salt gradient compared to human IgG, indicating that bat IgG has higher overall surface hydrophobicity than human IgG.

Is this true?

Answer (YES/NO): NO